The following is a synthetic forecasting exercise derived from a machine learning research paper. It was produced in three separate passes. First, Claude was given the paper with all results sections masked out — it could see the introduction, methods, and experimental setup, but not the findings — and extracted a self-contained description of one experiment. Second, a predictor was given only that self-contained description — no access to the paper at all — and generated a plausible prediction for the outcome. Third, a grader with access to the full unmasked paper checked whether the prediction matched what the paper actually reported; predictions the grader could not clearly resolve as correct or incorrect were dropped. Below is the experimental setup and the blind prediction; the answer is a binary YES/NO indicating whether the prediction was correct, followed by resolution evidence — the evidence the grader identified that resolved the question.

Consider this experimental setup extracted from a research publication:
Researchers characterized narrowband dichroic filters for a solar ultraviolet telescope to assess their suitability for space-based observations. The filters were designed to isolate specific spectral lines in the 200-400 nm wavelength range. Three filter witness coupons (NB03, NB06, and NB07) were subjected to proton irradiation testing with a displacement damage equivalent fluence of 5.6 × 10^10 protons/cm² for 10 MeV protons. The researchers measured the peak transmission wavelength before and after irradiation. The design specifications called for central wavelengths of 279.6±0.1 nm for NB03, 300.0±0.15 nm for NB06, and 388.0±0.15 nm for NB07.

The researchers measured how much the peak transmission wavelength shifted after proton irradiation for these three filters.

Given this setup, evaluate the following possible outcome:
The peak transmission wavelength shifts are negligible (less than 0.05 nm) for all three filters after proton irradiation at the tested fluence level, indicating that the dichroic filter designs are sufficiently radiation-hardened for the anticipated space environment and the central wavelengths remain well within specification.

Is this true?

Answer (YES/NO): NO